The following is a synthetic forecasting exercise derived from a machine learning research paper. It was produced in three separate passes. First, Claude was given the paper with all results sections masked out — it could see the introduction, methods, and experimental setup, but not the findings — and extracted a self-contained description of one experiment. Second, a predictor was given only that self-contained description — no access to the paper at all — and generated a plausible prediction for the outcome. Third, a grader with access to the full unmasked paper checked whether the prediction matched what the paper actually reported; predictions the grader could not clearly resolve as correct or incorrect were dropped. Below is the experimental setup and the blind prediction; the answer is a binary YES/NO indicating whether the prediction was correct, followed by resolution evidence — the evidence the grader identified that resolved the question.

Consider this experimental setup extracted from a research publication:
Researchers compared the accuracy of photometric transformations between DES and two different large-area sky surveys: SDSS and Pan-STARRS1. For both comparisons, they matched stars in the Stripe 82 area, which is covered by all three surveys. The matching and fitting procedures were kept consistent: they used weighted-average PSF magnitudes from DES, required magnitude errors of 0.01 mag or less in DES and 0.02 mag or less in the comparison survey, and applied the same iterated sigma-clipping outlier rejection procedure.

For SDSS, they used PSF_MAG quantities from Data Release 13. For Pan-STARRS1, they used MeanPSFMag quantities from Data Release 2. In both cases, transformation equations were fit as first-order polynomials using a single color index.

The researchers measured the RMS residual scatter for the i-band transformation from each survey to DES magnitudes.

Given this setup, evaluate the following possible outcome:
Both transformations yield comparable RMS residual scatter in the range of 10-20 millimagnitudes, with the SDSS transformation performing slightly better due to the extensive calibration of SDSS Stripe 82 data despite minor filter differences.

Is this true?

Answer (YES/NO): NO